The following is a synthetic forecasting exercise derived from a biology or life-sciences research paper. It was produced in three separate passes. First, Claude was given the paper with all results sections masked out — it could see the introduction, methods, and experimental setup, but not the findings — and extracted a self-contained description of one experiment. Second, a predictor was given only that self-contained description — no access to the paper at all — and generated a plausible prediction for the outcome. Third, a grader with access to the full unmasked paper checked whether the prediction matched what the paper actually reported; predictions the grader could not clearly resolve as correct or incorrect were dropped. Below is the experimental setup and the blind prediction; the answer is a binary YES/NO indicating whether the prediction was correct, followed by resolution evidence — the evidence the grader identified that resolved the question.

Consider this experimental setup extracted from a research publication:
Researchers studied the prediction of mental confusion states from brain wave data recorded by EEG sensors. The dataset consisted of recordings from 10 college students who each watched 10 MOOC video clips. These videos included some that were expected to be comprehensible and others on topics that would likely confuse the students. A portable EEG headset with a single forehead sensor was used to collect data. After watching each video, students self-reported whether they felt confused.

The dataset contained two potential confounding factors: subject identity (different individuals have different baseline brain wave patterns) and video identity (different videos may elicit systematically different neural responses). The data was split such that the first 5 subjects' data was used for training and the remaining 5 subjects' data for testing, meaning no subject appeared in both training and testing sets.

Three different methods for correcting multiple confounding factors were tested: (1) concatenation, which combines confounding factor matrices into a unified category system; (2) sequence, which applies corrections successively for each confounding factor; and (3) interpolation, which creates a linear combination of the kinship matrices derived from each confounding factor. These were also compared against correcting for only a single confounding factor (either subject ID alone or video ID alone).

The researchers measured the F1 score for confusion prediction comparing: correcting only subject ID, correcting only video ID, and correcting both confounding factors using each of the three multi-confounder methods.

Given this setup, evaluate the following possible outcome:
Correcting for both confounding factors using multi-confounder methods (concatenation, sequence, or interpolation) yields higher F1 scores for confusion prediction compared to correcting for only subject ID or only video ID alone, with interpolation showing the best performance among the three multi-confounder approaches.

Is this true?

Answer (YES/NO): NO